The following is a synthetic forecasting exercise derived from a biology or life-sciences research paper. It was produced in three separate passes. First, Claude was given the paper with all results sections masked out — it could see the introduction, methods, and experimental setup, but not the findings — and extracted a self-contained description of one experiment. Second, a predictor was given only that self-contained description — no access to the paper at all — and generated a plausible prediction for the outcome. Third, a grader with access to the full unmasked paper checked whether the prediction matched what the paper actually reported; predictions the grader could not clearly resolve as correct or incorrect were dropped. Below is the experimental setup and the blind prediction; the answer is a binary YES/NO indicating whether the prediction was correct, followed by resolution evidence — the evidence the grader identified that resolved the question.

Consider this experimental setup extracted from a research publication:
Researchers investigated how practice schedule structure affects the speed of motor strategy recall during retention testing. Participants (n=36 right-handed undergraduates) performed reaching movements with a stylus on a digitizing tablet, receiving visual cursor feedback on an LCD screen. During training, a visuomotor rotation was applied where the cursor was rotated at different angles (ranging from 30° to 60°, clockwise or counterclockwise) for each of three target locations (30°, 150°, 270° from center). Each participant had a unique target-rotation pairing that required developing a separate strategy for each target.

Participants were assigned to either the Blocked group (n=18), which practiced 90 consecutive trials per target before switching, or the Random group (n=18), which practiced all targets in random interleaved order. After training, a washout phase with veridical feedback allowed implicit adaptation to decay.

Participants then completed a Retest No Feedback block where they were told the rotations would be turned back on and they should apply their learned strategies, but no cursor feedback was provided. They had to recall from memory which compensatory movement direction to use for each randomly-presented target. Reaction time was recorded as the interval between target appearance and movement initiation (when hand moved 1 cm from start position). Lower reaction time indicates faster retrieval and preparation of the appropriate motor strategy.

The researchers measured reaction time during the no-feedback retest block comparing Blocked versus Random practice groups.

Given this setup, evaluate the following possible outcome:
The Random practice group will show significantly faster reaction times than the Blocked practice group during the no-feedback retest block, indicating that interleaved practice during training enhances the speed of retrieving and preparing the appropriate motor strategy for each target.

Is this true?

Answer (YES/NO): YES